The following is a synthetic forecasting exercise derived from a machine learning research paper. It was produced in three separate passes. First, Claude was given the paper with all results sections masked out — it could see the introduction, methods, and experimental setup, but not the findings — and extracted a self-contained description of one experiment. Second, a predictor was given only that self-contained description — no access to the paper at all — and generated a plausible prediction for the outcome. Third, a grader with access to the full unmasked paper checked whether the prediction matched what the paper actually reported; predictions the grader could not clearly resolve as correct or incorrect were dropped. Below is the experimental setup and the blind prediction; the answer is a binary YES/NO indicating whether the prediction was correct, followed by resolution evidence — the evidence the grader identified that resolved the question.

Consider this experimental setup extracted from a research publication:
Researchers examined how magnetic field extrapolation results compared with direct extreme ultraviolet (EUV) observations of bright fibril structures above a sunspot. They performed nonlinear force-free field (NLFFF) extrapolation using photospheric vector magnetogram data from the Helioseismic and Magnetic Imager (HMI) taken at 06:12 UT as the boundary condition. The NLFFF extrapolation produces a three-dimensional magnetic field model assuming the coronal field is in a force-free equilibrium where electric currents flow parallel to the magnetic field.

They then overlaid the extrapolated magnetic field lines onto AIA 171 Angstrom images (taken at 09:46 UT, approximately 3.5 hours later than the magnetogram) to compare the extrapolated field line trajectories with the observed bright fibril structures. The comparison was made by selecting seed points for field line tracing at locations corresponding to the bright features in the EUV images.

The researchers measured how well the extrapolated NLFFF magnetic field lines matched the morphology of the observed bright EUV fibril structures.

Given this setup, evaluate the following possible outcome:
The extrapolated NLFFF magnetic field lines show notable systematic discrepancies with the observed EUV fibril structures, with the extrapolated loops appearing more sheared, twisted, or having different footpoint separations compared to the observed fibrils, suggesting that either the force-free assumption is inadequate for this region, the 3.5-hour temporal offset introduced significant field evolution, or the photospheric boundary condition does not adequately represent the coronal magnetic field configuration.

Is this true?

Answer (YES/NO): NO